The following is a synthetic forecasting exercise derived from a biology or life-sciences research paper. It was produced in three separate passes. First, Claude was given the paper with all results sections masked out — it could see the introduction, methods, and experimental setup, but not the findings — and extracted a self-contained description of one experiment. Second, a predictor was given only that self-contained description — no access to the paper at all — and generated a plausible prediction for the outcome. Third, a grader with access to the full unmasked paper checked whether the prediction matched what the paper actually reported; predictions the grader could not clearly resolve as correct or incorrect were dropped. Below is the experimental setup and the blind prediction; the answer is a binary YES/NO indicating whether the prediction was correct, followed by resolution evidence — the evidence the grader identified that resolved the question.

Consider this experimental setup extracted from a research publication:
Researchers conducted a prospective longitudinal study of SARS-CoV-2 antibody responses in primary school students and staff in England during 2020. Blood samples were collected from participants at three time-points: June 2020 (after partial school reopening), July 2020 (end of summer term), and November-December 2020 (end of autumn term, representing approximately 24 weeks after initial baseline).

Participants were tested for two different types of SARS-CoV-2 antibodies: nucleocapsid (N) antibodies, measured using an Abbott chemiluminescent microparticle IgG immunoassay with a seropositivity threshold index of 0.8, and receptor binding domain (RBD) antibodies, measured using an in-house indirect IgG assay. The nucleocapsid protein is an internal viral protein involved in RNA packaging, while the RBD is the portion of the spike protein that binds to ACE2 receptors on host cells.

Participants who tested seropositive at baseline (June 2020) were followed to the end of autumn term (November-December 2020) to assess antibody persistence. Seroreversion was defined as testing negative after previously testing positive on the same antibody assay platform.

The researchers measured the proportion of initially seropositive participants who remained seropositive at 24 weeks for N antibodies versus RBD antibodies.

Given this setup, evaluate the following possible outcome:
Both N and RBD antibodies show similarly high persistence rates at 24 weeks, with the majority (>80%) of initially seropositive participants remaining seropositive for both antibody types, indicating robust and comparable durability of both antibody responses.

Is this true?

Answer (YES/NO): NO